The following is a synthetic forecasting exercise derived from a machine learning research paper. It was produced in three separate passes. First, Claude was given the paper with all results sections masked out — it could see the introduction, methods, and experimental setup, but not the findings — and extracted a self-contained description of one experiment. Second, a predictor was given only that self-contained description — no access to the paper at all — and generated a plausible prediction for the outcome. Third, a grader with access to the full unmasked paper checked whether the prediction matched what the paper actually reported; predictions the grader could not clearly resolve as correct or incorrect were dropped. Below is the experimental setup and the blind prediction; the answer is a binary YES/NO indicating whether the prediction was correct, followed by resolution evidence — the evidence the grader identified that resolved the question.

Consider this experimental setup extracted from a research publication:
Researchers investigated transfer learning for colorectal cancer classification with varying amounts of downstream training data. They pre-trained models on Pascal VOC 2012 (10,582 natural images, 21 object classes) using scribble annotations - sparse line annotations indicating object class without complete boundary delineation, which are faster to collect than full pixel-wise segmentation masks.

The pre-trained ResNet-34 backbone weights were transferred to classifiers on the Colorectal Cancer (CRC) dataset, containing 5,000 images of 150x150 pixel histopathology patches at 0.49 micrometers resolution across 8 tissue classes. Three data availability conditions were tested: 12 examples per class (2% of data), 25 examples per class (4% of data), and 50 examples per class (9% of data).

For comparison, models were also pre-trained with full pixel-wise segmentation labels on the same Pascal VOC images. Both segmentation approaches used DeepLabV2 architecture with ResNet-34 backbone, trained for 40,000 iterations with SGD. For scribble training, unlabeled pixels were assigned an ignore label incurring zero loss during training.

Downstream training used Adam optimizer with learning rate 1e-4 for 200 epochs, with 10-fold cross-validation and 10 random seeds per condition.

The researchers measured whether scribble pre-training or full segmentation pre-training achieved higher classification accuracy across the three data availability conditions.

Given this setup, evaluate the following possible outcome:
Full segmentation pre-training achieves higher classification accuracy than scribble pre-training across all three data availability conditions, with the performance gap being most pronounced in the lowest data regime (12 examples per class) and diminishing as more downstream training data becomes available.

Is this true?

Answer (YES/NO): NO